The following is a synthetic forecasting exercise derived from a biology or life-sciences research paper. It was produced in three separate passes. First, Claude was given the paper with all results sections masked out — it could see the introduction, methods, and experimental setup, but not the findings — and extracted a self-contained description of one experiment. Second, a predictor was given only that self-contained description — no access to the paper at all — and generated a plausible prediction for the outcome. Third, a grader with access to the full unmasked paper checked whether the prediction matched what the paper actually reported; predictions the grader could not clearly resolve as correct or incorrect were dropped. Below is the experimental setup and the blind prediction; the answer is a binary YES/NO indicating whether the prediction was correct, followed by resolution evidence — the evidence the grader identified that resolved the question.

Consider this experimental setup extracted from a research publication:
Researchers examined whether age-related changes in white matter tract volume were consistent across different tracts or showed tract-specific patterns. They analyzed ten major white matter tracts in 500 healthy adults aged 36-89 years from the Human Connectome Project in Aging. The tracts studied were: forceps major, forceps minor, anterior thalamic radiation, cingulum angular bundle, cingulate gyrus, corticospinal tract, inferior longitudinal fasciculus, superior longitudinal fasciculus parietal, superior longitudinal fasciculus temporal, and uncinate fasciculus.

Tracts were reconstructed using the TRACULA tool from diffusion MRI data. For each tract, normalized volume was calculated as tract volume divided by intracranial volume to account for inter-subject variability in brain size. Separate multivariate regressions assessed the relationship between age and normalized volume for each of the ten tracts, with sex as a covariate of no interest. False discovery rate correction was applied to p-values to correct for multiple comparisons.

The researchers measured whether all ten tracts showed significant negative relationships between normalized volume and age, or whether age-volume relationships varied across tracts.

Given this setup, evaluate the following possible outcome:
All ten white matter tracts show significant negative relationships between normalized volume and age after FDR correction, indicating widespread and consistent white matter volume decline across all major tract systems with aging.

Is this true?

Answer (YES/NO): NO